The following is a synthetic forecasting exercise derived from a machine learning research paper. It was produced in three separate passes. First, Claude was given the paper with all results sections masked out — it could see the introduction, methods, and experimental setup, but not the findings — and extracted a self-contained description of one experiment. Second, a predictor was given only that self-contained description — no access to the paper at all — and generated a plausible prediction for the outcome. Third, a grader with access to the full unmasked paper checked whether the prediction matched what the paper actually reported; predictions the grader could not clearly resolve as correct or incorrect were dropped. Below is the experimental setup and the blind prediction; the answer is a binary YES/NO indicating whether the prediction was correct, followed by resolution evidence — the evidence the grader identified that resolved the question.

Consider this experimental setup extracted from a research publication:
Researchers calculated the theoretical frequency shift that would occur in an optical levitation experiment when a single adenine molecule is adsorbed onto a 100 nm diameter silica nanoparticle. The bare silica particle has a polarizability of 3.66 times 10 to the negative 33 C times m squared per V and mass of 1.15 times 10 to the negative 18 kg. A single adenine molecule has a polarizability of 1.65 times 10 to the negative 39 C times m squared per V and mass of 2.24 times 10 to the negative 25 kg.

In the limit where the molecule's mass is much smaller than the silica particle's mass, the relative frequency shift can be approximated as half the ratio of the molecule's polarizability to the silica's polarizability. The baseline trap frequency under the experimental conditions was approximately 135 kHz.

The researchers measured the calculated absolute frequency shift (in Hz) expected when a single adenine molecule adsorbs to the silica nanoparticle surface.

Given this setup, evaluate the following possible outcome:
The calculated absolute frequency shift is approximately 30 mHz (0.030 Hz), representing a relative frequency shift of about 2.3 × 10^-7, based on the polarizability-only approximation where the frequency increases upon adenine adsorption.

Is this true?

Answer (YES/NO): YES